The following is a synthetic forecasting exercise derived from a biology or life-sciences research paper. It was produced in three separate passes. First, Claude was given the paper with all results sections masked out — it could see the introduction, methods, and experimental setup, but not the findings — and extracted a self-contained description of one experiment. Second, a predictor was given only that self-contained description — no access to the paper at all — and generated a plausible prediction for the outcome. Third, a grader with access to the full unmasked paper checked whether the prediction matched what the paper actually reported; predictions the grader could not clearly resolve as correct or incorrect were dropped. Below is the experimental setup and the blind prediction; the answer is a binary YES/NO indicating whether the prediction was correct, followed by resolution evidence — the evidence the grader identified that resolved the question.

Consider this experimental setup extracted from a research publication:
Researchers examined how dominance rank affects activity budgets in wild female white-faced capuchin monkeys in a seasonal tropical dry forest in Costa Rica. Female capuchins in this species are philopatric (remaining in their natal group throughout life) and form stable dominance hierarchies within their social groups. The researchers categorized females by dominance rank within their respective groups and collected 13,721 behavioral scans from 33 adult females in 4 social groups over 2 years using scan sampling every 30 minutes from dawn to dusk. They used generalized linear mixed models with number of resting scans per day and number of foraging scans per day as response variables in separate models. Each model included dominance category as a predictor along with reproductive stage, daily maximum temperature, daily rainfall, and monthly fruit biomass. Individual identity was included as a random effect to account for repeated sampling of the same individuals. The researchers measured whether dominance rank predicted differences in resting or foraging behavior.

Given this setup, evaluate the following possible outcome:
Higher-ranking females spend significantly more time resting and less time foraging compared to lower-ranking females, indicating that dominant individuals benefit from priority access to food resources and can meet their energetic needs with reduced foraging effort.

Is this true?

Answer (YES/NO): NO